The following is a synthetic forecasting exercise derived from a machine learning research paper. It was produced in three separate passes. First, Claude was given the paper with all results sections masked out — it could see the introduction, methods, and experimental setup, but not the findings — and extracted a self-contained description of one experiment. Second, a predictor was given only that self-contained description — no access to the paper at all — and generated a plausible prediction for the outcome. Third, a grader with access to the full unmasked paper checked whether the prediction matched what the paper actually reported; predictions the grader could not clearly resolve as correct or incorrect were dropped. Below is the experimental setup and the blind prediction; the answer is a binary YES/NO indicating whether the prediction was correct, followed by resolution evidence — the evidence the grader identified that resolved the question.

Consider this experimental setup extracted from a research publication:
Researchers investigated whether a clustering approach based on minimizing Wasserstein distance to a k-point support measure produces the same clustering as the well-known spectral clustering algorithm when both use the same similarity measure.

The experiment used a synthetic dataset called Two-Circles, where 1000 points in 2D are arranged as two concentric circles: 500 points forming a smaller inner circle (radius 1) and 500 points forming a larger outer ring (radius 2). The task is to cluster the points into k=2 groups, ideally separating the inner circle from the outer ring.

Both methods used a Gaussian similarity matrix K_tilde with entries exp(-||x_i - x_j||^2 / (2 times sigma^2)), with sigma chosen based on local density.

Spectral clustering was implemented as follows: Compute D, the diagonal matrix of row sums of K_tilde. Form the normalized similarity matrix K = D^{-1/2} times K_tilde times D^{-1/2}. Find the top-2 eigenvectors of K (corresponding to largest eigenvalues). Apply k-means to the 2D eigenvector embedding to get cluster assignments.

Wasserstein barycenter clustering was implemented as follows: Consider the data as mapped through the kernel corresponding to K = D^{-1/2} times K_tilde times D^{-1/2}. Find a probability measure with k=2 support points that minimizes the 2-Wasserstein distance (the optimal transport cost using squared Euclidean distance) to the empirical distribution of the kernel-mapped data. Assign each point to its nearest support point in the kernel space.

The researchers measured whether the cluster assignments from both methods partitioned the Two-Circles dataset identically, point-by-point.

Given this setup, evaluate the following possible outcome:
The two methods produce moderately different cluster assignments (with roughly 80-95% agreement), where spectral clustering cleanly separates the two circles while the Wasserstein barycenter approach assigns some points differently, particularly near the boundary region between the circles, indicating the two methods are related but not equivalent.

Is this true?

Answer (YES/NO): NO